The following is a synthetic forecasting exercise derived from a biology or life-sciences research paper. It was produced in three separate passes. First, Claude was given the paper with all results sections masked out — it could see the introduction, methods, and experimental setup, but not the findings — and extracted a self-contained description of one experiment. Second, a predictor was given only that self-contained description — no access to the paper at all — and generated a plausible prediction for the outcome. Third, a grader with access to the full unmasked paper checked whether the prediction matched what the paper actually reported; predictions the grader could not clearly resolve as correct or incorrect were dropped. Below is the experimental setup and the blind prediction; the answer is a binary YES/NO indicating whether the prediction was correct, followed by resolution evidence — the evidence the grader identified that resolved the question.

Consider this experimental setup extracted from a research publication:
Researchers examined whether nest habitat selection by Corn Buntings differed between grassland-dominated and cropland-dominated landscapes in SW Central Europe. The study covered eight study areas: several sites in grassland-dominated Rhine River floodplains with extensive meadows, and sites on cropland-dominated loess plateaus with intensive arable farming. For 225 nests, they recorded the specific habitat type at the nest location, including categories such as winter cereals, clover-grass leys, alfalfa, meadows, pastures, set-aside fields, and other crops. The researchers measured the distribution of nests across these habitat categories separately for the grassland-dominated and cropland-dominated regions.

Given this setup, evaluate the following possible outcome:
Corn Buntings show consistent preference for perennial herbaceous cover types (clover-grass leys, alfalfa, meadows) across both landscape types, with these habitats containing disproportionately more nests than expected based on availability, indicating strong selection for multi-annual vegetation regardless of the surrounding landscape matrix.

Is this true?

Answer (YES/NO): NO